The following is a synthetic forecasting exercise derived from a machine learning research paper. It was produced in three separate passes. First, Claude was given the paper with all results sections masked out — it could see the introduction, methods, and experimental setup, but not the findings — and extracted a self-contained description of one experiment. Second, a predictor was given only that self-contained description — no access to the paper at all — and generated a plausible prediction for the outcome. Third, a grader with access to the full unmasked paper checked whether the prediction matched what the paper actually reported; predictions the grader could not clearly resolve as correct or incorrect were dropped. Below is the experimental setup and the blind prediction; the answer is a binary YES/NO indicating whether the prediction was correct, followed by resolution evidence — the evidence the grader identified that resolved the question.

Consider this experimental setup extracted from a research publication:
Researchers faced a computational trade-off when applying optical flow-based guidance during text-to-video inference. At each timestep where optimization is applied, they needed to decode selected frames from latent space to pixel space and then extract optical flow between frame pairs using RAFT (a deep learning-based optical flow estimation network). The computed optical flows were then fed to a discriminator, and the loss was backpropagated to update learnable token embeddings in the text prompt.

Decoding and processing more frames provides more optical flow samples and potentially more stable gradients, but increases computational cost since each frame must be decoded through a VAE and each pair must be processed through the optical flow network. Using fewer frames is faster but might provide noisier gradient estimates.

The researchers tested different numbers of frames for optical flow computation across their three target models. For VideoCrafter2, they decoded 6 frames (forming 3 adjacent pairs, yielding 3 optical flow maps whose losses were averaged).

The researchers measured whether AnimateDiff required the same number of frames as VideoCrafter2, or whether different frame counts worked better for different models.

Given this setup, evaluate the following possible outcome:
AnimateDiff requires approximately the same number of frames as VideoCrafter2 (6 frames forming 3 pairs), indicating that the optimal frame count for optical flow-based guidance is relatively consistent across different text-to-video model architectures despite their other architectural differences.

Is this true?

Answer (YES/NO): NO